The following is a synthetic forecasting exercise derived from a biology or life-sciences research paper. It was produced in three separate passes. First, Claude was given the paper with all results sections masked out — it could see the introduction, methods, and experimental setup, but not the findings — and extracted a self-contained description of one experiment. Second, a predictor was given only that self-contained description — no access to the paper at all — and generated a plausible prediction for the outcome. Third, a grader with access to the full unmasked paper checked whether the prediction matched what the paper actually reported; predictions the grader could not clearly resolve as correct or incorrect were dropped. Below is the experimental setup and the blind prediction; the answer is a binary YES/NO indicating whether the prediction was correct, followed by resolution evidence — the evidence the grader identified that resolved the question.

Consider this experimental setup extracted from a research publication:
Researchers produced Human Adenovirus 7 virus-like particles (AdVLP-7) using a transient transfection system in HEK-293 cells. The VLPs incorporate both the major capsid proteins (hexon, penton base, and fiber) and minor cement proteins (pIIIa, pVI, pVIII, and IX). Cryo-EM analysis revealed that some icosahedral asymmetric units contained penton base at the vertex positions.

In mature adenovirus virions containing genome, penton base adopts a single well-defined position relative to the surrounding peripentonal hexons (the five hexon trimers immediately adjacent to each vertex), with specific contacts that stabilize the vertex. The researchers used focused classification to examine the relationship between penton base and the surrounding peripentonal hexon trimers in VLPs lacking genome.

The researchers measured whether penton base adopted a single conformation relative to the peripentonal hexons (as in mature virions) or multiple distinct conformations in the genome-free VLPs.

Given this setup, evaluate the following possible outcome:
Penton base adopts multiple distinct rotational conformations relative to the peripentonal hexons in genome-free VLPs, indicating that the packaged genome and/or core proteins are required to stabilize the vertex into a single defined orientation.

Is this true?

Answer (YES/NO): YES